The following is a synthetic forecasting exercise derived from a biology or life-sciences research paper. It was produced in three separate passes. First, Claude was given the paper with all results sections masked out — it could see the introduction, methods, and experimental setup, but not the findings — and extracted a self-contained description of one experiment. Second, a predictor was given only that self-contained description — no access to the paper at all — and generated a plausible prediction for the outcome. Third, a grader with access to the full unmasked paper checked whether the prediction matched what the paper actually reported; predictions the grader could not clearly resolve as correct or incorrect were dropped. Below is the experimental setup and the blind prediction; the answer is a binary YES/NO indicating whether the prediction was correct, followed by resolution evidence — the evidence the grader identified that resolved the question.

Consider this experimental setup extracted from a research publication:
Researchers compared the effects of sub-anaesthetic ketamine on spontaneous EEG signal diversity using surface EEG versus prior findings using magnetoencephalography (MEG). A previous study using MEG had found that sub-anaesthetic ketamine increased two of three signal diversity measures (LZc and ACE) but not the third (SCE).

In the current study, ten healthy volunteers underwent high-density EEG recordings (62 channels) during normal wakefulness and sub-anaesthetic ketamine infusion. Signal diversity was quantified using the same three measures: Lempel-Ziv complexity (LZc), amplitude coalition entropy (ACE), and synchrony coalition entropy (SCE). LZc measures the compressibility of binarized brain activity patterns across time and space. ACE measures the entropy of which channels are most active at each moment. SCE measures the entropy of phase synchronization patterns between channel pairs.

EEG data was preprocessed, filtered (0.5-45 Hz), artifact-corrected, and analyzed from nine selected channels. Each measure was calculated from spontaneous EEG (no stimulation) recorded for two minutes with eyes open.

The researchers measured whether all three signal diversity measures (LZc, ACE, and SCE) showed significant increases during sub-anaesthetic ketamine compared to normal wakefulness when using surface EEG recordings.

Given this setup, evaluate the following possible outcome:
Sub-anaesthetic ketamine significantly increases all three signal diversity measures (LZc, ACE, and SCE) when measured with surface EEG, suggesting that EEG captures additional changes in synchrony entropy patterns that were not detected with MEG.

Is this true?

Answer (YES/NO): YES